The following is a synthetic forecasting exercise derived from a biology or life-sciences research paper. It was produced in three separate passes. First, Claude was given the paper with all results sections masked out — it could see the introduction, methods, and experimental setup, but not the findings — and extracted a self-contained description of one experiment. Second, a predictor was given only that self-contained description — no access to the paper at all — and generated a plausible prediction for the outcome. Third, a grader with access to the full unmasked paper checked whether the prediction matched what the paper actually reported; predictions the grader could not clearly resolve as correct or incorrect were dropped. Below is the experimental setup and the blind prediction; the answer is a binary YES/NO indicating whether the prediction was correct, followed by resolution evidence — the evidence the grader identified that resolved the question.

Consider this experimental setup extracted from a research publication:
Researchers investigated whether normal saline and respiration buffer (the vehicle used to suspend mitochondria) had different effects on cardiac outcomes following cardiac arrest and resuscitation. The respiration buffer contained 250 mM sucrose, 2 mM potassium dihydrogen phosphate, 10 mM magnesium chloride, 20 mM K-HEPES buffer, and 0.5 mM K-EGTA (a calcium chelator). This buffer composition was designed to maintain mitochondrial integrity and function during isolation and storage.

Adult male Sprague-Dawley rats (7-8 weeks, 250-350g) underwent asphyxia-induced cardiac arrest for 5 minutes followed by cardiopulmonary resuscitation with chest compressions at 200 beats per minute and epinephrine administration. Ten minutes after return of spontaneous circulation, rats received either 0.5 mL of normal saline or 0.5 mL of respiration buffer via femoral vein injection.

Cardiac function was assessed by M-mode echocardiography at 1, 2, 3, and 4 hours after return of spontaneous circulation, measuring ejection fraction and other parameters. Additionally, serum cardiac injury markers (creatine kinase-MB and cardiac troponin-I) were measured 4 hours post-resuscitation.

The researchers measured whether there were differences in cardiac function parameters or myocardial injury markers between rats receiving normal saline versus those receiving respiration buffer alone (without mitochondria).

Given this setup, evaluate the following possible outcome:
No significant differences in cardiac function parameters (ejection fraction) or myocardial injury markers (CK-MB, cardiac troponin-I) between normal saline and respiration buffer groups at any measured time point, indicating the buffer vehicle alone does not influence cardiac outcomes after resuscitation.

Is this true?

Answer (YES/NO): YES